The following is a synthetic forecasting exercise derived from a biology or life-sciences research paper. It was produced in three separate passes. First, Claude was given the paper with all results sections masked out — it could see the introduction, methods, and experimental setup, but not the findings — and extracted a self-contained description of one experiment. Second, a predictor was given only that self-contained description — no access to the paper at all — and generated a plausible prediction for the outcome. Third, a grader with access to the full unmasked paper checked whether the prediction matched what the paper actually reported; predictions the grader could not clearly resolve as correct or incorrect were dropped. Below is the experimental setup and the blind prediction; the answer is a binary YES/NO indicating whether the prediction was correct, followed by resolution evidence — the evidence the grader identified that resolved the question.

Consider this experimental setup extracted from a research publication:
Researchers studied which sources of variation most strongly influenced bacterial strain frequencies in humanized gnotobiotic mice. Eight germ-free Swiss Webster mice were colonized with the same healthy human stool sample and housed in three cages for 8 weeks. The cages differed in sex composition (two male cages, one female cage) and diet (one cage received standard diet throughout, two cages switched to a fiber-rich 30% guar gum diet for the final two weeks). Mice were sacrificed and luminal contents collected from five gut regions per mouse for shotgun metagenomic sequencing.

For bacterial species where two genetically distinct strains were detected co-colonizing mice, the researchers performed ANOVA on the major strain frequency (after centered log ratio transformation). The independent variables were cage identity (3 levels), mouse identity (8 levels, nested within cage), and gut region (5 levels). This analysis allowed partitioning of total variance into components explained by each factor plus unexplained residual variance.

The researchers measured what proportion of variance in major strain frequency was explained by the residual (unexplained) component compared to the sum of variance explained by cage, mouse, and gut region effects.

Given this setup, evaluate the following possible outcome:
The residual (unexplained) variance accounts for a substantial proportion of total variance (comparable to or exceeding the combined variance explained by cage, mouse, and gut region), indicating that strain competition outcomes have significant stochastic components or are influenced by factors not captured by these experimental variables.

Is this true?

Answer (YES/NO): NO